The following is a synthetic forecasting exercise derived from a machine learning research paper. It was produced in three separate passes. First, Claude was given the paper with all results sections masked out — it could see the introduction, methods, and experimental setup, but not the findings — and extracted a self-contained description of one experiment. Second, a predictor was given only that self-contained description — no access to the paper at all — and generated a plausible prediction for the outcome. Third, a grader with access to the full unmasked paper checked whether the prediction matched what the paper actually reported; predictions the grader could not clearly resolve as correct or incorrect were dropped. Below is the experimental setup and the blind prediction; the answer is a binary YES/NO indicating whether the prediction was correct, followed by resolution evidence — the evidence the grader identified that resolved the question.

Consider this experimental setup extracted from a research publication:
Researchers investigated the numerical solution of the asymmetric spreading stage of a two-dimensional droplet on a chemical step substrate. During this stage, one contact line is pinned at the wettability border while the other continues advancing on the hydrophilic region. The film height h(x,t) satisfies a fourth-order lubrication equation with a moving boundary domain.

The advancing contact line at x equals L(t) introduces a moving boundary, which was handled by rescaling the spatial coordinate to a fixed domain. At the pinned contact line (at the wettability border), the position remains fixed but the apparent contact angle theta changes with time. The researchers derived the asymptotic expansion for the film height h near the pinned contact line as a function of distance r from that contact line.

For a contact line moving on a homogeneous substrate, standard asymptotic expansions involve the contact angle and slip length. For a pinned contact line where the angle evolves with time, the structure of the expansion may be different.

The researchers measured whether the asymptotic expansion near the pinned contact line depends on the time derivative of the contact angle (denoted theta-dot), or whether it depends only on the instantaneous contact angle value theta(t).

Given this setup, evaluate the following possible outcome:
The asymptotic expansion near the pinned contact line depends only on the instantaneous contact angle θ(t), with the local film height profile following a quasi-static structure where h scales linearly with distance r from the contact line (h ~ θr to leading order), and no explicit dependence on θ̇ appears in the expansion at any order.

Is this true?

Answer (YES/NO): NO